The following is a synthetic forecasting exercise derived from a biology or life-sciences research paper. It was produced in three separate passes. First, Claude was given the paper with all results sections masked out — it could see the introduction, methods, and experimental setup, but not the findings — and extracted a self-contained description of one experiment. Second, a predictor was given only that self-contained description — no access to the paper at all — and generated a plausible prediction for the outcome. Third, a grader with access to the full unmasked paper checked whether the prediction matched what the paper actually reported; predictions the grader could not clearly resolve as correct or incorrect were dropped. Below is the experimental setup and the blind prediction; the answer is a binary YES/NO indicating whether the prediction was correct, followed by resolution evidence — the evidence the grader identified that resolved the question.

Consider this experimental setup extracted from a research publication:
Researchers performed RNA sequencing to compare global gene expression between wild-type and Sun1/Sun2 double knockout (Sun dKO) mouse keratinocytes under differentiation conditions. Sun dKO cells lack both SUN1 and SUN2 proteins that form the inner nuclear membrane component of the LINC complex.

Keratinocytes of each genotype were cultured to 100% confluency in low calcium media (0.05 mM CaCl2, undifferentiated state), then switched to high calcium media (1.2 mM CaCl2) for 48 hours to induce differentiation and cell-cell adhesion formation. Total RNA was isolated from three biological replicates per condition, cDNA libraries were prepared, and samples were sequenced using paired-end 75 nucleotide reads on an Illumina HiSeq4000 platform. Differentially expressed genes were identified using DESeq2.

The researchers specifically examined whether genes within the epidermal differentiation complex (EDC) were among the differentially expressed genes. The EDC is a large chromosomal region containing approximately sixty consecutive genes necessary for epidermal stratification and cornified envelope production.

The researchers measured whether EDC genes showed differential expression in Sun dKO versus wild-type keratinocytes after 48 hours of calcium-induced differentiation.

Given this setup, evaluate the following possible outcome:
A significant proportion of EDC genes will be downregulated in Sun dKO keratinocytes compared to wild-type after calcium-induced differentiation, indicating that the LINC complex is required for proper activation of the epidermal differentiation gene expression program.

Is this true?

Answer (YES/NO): NO